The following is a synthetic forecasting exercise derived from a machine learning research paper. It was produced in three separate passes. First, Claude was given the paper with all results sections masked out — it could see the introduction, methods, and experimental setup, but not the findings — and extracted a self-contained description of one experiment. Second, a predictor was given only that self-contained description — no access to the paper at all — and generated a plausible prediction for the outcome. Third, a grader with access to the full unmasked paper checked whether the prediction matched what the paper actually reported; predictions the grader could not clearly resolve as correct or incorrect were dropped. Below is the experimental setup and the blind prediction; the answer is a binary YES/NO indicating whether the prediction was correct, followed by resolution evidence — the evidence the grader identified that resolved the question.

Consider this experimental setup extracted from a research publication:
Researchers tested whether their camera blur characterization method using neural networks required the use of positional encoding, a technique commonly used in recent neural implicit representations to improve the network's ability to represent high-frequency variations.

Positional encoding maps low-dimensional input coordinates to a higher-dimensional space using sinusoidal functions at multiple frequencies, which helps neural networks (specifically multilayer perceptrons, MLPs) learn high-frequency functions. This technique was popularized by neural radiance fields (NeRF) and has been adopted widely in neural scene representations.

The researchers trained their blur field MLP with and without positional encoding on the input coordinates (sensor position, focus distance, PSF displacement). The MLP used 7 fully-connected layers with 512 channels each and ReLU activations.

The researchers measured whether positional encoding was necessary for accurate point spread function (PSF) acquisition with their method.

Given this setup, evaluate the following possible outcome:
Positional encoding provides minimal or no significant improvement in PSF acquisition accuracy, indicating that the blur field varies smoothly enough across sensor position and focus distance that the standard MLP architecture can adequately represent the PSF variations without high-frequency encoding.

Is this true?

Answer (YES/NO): YES